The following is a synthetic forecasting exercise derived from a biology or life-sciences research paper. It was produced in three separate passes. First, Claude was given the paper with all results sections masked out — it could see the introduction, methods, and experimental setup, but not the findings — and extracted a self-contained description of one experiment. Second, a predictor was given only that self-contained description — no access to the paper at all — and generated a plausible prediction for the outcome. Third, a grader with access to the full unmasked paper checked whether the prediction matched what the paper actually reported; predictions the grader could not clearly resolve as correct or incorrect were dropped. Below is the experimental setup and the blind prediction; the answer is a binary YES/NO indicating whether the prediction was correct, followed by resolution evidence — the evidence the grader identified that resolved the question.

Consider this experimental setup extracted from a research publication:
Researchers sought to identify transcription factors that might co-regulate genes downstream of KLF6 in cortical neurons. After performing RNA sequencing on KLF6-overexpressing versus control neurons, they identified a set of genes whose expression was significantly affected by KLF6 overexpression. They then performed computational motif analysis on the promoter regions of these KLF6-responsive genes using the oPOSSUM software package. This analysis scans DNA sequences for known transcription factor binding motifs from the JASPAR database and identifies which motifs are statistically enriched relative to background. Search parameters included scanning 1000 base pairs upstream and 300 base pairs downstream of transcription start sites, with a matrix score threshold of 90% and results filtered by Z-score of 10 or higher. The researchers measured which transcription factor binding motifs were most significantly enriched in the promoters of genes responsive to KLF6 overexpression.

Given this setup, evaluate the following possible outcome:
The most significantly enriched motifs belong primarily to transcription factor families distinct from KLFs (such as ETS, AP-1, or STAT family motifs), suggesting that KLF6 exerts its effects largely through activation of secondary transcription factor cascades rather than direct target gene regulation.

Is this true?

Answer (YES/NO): NO